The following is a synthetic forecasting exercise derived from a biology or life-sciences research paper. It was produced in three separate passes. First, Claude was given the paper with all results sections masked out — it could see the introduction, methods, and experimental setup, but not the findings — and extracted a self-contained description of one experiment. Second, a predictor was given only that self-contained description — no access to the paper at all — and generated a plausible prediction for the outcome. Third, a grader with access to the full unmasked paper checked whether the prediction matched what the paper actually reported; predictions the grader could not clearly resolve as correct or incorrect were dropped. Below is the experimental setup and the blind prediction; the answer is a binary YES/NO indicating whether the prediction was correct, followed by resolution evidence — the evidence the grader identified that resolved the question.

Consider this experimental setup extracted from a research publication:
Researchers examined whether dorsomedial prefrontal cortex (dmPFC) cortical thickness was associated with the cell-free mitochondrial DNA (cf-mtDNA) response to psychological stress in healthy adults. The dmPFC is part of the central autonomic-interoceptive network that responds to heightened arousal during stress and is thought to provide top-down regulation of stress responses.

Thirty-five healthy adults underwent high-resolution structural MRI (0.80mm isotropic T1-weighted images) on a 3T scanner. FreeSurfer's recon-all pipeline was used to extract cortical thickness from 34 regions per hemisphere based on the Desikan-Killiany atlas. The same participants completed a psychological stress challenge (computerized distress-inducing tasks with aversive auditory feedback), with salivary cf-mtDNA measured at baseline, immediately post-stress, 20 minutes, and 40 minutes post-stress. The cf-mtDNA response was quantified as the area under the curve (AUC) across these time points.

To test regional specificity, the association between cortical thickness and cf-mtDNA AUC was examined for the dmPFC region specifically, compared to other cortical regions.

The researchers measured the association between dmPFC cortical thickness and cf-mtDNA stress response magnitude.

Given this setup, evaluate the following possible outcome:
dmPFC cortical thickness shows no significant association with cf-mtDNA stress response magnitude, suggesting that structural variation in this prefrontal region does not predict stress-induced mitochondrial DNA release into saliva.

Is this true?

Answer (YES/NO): NO